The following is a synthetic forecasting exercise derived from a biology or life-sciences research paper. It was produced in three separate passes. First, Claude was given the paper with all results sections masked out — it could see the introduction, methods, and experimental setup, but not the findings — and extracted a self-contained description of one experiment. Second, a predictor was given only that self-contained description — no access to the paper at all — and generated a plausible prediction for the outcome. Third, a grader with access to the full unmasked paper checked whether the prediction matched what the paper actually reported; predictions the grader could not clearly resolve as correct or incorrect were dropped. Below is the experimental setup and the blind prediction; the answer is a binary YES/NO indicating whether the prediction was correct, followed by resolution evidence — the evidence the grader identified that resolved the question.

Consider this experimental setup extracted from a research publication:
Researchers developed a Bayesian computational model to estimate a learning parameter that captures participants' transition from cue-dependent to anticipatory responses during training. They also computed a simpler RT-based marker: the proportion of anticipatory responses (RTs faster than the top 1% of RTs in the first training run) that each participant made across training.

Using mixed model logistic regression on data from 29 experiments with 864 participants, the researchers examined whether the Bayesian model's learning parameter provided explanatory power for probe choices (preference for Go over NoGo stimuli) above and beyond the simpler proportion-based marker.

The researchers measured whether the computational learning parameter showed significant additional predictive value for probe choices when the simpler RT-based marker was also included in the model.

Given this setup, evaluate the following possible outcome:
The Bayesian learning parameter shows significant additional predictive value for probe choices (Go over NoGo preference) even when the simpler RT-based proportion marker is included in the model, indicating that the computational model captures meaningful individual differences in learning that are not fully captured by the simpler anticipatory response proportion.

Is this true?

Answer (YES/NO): NO